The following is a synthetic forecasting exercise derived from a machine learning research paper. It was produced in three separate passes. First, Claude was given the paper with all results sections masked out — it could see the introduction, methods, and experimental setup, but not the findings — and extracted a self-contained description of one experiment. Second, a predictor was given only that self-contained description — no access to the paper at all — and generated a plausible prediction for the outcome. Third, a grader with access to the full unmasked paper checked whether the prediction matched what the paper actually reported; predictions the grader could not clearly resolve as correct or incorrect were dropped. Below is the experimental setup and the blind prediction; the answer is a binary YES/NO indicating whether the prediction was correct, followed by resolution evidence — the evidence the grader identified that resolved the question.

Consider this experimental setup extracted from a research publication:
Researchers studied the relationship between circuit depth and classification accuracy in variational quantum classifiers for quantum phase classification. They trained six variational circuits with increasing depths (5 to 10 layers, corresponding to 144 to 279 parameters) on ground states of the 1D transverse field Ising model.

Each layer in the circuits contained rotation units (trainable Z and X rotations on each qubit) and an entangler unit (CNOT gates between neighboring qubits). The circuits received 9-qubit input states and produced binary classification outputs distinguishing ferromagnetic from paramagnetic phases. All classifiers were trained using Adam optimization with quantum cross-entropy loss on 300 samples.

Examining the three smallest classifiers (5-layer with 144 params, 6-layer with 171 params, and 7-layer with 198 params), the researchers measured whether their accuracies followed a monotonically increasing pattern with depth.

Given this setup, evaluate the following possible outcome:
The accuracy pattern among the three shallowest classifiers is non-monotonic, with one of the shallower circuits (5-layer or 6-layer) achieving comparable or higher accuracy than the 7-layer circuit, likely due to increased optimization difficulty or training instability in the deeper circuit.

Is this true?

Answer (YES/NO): NO